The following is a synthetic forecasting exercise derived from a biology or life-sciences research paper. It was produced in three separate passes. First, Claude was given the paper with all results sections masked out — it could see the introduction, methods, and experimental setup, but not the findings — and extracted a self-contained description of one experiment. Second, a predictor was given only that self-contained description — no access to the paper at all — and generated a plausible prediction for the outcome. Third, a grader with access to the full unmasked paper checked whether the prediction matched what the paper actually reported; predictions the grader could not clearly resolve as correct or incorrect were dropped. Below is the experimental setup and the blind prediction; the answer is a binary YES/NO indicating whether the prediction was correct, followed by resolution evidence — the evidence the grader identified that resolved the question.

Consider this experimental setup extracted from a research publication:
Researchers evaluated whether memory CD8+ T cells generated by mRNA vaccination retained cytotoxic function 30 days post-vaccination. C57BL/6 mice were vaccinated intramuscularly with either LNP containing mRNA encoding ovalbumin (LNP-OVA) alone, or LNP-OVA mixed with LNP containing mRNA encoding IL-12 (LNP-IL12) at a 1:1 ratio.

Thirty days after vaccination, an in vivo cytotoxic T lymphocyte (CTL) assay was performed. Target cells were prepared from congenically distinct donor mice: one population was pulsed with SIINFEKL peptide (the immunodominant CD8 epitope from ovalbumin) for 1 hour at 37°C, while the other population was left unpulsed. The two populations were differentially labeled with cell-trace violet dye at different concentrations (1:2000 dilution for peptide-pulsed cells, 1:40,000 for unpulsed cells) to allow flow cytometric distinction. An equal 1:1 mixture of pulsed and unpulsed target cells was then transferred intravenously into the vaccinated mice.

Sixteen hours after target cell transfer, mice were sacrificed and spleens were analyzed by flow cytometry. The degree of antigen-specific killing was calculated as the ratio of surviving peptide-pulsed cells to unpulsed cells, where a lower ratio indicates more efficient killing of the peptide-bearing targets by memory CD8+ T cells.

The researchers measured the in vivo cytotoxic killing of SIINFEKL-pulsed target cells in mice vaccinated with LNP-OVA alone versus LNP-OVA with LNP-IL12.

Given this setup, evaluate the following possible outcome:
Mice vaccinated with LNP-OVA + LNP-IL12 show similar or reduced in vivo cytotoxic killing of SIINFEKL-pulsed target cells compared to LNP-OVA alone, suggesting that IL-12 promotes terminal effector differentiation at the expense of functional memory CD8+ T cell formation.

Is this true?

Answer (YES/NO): NO